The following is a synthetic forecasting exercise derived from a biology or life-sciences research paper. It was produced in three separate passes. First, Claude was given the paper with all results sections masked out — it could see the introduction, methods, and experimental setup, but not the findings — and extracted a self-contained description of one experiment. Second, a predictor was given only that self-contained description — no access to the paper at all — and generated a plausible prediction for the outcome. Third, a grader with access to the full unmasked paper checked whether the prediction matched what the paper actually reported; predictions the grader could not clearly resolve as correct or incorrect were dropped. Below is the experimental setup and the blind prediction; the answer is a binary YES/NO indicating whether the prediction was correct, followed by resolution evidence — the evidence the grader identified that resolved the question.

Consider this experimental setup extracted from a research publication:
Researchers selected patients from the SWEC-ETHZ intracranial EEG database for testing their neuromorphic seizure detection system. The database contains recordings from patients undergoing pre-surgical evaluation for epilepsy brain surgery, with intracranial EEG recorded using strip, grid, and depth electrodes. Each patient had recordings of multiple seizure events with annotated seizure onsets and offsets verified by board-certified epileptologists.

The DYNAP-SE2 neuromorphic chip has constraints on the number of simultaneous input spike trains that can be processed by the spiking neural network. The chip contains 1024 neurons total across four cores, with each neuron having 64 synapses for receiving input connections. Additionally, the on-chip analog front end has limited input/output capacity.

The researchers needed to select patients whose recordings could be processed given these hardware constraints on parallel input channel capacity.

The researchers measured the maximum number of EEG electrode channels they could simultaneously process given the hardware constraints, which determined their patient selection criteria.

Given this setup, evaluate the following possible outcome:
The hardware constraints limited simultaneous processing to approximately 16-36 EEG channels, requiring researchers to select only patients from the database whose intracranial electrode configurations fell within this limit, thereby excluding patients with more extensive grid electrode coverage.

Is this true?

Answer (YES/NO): NO